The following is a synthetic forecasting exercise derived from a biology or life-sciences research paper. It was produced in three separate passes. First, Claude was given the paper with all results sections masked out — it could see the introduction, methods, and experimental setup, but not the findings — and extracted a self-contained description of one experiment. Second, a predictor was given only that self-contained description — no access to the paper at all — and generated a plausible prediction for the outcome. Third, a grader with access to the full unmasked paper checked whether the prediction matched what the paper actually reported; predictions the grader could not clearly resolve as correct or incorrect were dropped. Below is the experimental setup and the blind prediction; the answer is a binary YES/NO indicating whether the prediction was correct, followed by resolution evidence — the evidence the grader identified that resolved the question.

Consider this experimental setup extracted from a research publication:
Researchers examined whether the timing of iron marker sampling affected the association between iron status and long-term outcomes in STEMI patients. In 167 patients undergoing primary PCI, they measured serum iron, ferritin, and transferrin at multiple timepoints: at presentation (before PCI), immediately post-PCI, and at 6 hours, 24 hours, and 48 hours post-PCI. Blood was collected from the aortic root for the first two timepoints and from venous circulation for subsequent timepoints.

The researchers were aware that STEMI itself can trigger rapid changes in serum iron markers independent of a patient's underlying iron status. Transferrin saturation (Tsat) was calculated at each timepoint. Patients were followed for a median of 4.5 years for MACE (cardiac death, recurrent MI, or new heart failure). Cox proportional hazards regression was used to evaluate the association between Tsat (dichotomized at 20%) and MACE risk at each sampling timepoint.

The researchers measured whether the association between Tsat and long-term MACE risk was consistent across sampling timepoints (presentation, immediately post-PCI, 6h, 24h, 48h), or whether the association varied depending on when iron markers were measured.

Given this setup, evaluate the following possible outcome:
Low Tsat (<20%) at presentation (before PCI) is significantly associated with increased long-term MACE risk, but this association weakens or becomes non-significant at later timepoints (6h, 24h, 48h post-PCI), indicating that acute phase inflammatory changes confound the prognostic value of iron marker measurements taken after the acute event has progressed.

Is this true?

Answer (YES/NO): NO